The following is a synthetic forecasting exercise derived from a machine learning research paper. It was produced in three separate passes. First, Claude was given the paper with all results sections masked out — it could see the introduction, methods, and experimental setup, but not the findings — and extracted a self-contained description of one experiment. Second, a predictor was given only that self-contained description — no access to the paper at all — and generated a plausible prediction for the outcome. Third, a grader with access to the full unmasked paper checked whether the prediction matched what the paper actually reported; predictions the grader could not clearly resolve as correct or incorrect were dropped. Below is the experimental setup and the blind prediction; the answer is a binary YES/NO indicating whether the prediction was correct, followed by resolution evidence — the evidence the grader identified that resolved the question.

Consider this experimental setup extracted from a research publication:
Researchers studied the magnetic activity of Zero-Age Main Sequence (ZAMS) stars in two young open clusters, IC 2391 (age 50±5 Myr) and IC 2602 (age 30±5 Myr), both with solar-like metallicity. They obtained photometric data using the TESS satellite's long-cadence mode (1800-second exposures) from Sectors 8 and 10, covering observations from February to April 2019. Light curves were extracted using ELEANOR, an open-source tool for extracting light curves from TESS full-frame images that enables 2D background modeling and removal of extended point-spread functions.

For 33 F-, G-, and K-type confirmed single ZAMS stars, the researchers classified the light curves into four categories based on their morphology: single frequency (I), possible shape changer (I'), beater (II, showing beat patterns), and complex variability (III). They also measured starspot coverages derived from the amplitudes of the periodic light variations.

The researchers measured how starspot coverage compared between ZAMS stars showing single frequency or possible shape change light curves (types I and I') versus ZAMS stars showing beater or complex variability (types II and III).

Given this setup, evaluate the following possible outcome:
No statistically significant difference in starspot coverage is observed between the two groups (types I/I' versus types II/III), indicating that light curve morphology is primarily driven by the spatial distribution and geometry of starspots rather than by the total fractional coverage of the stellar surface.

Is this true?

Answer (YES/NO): NO